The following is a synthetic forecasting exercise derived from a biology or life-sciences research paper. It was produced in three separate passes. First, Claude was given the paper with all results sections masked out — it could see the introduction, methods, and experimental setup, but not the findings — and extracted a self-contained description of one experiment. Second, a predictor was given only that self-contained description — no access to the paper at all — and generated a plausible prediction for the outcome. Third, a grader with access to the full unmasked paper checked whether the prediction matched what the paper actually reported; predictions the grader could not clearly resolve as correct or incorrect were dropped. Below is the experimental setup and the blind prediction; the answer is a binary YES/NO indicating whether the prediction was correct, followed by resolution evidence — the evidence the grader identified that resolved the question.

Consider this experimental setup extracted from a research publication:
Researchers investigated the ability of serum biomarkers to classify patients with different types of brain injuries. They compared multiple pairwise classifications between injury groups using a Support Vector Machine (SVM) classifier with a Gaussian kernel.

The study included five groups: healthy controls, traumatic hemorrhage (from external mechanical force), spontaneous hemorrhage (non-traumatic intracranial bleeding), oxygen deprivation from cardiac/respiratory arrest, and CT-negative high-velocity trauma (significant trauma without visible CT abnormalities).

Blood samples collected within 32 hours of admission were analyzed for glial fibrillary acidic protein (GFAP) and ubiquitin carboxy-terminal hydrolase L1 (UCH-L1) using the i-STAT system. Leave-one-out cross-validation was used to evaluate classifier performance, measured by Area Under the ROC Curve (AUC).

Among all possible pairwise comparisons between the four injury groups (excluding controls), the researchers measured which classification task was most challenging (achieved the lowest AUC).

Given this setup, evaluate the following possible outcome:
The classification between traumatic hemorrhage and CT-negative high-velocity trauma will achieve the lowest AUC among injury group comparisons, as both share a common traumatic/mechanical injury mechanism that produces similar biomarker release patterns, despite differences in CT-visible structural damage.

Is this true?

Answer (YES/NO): NO